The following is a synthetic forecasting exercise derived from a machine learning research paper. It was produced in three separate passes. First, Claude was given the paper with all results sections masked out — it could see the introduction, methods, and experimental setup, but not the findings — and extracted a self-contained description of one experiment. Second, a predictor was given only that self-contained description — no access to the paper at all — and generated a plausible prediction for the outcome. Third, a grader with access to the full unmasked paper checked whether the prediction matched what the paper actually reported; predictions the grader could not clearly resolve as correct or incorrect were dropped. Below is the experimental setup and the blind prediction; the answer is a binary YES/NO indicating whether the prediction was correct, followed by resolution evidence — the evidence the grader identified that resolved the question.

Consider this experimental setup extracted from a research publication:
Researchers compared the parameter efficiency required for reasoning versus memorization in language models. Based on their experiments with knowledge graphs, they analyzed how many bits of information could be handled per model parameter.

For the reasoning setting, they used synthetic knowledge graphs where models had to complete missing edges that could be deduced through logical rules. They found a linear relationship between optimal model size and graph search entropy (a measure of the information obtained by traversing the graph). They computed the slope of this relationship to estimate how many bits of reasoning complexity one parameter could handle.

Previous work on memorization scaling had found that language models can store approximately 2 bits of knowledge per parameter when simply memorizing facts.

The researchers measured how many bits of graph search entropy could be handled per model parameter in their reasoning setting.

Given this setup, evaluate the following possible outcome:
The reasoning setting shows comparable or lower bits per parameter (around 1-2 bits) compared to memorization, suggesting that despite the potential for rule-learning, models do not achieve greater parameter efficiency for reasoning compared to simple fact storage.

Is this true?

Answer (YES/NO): NO